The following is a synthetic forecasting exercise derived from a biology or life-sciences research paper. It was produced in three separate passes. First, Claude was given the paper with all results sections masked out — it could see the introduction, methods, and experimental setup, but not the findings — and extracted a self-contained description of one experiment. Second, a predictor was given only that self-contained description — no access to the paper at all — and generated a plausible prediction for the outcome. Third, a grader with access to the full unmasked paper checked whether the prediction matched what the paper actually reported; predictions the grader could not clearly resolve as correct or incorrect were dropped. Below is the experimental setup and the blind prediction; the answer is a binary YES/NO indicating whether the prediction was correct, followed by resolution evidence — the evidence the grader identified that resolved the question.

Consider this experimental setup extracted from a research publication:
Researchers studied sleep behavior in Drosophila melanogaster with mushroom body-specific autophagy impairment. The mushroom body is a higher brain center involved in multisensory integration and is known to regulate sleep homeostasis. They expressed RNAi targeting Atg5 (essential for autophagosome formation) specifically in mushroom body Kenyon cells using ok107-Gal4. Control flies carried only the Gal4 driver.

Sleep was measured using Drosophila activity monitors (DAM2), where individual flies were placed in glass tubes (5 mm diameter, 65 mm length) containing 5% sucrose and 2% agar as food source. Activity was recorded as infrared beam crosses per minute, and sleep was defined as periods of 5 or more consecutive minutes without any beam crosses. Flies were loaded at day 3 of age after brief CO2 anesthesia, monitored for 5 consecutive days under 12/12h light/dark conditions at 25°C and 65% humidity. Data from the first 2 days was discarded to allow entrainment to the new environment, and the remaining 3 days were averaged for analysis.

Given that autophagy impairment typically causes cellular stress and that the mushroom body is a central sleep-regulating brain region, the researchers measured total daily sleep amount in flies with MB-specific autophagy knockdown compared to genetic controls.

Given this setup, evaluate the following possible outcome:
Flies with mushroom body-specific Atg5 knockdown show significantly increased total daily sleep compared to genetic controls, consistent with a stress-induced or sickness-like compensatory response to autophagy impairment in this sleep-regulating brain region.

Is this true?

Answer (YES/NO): YES